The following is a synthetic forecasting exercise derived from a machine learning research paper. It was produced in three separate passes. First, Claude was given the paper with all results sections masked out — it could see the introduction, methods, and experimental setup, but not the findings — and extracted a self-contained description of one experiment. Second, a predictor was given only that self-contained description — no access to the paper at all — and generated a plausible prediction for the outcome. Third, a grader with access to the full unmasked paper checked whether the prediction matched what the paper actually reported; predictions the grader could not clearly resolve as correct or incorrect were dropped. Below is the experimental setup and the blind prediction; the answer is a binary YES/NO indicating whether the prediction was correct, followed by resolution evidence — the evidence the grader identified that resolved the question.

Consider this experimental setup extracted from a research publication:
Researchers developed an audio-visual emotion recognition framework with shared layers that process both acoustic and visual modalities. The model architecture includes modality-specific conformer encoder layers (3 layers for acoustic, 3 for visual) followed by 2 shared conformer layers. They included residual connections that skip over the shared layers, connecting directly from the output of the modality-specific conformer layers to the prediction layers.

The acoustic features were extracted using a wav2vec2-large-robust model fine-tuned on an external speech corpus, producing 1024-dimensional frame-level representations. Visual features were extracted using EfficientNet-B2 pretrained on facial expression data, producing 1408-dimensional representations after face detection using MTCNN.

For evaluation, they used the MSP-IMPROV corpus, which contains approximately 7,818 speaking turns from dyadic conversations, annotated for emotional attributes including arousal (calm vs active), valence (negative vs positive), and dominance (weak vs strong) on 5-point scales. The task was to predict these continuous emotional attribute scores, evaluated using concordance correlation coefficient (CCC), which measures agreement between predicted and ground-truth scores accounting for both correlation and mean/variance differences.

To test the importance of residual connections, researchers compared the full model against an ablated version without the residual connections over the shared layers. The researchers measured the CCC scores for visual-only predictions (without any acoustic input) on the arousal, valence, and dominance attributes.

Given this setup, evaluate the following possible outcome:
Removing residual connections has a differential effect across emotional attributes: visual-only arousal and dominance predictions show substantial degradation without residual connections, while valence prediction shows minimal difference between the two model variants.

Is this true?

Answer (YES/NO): NO